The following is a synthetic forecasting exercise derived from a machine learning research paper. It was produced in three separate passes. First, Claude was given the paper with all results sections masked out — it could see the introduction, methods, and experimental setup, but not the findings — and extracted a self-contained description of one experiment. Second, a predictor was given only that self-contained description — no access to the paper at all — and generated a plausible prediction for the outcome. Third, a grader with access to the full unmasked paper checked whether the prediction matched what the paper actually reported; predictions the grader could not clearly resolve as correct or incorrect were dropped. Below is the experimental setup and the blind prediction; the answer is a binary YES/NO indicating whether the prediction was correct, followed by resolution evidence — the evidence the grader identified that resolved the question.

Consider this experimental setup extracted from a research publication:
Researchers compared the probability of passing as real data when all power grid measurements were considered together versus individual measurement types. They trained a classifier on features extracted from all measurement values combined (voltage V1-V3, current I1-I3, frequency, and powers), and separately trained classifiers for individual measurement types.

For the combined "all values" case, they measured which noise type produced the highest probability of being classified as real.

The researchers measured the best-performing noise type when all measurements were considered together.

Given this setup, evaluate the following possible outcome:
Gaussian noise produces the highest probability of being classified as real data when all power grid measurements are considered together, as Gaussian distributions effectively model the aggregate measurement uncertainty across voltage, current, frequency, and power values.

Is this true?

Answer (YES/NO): NO